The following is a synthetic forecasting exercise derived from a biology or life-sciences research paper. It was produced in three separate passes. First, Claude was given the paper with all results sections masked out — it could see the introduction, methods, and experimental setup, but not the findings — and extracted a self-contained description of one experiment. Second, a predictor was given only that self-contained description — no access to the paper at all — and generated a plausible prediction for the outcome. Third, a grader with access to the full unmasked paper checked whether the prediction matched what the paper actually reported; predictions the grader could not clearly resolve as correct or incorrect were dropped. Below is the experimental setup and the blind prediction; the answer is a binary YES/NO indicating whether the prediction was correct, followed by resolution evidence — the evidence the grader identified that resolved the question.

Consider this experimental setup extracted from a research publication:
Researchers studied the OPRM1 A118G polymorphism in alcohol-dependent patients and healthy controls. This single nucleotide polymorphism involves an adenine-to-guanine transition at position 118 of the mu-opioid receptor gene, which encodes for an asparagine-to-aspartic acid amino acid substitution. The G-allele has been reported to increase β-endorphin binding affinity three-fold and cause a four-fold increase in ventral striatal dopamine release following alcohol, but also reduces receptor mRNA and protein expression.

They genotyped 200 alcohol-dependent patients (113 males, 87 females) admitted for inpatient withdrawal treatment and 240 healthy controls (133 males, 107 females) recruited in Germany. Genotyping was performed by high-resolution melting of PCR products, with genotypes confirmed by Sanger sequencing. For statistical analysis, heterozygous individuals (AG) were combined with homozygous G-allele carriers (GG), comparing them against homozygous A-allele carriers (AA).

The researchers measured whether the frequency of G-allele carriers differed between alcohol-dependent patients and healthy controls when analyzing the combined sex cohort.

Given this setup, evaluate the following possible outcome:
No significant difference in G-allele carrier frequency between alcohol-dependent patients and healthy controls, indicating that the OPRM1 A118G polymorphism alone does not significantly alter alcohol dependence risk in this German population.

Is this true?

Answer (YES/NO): YES